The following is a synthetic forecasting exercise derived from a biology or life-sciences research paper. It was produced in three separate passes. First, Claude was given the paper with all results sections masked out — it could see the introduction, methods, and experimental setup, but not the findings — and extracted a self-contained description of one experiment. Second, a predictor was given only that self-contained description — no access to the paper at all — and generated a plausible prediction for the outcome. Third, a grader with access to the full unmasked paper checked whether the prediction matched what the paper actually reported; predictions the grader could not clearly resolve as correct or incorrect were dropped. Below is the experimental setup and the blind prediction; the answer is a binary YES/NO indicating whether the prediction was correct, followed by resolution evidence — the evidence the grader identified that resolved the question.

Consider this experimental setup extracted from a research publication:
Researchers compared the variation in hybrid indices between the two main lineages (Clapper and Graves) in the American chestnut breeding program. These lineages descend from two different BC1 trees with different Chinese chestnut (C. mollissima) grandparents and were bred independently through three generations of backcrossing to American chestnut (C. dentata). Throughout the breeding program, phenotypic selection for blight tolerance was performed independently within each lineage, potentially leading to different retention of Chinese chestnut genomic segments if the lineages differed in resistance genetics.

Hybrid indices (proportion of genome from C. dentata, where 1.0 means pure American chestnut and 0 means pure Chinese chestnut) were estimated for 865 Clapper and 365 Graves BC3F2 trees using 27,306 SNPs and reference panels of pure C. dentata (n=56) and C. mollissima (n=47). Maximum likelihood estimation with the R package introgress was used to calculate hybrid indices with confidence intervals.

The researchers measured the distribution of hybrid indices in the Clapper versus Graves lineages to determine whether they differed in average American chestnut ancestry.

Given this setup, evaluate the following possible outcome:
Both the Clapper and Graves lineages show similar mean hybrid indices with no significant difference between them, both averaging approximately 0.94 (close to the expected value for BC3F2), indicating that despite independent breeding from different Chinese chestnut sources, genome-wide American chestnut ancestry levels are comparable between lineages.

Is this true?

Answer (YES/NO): NO